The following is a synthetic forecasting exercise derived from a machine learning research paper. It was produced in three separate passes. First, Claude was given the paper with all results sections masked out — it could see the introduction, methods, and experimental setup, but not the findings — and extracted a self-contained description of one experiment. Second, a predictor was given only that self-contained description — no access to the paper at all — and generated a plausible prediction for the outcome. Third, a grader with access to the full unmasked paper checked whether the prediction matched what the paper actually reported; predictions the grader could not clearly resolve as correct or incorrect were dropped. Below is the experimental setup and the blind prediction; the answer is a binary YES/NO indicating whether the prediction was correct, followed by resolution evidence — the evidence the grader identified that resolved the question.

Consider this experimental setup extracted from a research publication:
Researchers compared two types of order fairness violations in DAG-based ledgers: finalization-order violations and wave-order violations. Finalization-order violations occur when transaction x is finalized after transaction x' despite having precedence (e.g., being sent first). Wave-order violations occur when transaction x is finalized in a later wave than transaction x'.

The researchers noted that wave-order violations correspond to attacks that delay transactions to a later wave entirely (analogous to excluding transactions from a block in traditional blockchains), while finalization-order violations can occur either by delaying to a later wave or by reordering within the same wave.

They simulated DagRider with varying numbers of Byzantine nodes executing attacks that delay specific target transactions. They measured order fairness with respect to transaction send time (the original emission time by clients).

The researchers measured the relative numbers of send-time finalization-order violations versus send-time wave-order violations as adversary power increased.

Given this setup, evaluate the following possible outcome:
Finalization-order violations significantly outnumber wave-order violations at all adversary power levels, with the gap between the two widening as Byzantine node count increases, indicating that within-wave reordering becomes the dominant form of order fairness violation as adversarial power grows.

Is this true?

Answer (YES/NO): NO